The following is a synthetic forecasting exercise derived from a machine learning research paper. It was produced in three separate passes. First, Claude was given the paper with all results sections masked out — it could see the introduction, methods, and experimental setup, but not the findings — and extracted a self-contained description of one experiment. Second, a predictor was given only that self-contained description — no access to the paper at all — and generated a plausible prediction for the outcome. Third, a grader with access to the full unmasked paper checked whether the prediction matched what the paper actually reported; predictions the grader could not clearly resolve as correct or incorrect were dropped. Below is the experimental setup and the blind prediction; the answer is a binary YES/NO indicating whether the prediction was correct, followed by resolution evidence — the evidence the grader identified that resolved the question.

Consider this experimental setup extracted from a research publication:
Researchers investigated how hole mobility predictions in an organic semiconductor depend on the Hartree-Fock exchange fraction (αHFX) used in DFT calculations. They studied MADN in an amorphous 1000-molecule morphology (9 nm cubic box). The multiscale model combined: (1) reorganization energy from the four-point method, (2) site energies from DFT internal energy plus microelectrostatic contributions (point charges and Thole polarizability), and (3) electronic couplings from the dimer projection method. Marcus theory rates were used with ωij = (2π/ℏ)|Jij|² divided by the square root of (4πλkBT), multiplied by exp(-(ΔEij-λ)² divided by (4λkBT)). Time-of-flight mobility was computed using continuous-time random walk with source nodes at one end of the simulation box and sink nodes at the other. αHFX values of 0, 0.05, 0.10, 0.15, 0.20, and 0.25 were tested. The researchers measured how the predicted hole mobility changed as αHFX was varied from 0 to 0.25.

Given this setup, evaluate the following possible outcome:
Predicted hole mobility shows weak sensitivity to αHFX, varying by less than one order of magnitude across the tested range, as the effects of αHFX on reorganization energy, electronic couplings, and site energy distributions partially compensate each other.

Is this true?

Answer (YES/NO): NO